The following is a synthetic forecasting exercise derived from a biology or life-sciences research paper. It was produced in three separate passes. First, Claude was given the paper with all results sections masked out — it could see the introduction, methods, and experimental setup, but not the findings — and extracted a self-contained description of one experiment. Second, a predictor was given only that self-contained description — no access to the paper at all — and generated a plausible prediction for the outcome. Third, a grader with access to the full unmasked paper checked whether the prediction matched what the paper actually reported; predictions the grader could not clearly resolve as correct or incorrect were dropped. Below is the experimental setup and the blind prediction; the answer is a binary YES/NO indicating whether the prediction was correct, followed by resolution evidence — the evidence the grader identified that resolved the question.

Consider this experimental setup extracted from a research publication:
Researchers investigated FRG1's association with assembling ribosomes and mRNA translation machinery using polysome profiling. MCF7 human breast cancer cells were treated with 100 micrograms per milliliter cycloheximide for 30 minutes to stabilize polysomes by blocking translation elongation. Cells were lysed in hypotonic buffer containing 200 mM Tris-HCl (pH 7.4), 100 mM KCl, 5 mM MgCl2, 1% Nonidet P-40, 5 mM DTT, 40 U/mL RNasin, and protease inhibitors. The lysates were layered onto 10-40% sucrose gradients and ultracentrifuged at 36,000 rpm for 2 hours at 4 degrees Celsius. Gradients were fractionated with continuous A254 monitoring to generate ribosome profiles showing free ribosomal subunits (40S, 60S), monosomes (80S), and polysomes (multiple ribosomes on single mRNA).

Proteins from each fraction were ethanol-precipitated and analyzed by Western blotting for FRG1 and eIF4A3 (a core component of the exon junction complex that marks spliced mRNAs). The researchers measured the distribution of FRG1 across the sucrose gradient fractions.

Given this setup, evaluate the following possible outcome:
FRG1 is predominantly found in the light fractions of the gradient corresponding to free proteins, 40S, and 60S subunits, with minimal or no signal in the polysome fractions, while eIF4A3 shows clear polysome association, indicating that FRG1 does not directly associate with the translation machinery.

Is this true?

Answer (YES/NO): NO